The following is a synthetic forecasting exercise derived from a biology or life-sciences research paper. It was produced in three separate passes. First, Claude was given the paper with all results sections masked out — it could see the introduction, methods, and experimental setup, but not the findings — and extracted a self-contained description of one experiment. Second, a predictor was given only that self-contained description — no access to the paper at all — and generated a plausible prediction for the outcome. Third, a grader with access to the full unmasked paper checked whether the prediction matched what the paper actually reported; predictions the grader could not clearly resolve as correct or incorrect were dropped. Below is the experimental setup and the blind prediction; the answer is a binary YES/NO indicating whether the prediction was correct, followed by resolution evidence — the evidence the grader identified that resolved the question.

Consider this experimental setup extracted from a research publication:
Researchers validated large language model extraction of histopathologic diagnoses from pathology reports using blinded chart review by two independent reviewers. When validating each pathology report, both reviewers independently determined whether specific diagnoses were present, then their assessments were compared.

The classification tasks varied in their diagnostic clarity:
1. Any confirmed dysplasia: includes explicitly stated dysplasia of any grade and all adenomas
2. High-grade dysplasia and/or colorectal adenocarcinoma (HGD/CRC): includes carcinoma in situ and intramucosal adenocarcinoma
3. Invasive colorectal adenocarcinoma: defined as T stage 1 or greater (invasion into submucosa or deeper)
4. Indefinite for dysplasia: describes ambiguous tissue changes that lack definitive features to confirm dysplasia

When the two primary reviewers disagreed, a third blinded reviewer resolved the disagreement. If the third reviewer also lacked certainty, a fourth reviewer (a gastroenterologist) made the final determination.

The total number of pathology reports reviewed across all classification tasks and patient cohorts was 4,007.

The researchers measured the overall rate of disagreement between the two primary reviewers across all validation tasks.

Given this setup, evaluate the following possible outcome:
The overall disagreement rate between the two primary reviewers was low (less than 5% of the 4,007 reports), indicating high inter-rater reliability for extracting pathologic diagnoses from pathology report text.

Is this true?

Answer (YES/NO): YES